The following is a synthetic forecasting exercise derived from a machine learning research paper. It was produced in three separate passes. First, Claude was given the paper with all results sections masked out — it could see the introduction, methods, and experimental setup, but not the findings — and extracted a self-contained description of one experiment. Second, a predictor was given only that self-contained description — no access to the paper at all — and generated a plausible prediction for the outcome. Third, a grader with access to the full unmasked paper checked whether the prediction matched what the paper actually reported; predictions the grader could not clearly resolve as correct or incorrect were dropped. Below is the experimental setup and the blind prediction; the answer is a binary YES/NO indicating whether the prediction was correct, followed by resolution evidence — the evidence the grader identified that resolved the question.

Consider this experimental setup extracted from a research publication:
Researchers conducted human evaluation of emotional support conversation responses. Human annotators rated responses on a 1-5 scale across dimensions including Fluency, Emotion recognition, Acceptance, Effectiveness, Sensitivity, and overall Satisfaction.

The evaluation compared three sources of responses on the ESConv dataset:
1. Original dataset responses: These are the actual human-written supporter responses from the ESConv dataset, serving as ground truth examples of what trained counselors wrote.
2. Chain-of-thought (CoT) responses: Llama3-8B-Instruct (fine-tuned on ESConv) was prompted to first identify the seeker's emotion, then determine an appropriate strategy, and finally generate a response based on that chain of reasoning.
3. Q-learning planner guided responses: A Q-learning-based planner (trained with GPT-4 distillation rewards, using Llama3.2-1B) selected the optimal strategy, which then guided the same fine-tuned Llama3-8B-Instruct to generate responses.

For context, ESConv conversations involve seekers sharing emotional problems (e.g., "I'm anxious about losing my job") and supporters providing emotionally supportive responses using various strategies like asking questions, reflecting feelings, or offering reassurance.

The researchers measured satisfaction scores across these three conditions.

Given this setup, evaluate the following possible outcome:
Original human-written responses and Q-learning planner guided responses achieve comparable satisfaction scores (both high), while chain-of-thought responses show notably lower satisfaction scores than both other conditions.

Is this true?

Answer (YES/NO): NO